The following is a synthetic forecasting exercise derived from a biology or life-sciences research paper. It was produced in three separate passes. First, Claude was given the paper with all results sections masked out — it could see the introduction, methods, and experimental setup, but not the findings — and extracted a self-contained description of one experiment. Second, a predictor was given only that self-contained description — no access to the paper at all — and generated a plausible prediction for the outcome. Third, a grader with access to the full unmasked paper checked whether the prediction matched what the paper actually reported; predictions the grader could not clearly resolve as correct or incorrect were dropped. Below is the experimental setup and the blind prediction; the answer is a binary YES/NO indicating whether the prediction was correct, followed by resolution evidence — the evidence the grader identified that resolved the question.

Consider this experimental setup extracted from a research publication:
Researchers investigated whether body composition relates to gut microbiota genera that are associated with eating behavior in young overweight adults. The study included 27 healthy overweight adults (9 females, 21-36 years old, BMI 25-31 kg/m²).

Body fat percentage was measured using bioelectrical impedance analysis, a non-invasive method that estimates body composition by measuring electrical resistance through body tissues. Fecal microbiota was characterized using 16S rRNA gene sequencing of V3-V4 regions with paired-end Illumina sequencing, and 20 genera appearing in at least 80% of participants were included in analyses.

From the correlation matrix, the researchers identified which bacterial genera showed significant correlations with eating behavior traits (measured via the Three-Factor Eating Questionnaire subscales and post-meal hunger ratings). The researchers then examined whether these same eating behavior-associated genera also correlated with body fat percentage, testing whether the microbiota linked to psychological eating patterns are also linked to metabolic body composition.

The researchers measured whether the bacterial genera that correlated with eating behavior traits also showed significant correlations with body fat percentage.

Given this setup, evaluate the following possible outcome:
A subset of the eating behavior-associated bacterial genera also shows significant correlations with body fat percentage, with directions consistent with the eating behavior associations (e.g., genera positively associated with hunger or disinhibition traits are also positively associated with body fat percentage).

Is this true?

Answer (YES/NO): YES